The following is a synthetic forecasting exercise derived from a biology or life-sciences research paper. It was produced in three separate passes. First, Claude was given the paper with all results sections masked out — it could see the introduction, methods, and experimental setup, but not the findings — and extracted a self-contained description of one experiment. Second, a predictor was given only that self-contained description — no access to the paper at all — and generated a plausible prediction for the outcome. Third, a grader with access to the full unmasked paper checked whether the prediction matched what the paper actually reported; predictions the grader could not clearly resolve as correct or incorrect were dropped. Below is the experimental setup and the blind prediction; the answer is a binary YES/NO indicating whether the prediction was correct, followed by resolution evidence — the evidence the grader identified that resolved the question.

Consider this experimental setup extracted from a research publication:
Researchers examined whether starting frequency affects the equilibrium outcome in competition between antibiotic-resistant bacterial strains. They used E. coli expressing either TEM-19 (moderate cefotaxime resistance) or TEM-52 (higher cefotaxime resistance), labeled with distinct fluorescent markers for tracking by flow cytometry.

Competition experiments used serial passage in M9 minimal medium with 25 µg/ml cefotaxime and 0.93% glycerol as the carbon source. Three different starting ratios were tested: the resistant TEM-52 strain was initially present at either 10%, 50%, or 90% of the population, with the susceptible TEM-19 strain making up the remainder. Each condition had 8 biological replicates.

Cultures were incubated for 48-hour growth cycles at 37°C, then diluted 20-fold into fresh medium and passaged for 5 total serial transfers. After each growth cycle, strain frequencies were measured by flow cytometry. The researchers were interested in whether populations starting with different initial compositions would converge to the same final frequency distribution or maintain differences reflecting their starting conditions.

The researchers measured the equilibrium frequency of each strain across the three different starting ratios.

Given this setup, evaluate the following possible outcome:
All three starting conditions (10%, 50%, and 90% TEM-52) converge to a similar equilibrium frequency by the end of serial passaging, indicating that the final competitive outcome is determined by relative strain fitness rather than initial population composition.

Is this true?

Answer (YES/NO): YES